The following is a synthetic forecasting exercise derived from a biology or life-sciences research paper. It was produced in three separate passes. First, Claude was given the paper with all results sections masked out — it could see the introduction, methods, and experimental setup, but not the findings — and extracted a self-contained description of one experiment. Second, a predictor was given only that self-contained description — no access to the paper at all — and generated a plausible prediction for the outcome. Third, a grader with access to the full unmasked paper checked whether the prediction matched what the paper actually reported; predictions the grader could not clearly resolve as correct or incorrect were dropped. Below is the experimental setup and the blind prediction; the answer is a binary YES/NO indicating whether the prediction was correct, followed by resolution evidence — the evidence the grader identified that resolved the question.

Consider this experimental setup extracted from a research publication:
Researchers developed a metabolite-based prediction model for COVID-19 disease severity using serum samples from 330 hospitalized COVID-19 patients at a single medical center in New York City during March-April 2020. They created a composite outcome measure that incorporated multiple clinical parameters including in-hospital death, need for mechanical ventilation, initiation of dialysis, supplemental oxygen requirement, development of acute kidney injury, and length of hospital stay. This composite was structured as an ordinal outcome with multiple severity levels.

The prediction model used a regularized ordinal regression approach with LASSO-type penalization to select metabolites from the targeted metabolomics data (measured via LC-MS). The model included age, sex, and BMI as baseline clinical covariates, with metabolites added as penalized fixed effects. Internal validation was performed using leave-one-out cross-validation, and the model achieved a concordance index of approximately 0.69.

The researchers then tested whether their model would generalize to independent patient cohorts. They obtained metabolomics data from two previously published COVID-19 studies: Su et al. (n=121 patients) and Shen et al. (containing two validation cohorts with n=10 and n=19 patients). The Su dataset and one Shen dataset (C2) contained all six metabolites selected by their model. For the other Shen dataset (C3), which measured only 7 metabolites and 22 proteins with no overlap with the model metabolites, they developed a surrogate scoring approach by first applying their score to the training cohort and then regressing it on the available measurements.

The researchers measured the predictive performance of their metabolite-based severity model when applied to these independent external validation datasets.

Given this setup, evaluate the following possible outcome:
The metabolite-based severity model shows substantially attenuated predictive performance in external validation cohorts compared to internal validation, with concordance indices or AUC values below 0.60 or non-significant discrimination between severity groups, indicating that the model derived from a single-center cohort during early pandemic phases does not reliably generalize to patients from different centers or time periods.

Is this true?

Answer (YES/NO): NO